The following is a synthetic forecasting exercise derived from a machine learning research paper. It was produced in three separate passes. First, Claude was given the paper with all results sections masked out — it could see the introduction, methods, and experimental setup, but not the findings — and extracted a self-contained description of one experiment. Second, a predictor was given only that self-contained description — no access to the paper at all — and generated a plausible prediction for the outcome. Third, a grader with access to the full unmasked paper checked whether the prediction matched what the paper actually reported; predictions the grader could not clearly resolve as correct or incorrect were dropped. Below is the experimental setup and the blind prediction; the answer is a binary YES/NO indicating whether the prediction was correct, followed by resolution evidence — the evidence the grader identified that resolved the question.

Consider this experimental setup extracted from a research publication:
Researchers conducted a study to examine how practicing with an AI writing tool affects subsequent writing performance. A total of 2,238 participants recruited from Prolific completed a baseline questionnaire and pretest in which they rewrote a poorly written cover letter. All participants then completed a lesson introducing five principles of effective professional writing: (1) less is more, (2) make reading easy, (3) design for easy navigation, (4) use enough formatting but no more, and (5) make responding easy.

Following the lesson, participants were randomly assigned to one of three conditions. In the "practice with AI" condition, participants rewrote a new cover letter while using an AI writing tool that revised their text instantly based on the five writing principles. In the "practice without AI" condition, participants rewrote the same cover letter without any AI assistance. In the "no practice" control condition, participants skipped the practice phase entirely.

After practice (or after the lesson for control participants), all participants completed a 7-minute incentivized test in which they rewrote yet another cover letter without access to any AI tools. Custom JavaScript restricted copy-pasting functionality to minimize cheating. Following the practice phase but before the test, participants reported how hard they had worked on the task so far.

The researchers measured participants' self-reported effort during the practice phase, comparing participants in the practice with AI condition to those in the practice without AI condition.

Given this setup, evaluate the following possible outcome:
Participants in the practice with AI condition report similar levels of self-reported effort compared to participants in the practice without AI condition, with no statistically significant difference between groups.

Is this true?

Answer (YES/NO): NO